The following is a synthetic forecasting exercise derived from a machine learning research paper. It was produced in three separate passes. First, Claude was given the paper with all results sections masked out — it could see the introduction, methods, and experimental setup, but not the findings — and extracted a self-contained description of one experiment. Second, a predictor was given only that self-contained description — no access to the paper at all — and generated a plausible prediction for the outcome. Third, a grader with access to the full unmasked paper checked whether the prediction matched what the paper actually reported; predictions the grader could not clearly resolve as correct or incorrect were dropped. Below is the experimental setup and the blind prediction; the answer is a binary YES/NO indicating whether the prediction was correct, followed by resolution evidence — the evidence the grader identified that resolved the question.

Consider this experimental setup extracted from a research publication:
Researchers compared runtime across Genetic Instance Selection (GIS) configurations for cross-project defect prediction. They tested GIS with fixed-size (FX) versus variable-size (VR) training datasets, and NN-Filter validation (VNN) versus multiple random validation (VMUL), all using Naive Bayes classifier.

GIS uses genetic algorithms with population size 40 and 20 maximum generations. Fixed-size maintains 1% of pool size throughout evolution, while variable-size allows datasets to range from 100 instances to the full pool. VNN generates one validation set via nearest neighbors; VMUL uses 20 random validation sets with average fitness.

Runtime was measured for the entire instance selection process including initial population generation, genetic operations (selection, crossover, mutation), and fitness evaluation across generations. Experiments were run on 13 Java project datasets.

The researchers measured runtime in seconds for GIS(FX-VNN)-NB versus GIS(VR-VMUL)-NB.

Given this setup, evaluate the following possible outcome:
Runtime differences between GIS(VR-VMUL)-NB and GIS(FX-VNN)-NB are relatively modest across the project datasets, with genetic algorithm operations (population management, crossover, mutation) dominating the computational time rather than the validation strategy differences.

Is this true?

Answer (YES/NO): NO